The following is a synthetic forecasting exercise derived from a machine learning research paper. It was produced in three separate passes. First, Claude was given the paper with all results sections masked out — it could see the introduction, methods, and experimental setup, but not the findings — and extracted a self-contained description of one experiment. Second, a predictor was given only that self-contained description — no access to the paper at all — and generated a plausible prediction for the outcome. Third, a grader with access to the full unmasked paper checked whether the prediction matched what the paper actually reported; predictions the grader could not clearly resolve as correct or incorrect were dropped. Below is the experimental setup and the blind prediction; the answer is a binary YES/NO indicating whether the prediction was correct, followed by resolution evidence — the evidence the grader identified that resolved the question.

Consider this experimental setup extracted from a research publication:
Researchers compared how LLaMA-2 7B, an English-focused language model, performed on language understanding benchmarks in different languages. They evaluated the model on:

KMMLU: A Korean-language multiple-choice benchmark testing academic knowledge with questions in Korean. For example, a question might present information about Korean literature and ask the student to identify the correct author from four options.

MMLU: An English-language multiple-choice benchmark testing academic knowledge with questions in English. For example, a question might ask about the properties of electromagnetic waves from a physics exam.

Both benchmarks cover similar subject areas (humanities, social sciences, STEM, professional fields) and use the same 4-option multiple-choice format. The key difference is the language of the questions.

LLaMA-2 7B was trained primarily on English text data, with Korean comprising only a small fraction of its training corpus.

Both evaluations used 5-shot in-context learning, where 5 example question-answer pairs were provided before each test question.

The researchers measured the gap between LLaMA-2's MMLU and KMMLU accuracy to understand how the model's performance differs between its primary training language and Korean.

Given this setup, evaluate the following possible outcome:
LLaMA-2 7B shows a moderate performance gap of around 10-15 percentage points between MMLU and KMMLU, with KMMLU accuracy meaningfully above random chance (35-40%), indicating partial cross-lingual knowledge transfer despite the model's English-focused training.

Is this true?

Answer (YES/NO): NO